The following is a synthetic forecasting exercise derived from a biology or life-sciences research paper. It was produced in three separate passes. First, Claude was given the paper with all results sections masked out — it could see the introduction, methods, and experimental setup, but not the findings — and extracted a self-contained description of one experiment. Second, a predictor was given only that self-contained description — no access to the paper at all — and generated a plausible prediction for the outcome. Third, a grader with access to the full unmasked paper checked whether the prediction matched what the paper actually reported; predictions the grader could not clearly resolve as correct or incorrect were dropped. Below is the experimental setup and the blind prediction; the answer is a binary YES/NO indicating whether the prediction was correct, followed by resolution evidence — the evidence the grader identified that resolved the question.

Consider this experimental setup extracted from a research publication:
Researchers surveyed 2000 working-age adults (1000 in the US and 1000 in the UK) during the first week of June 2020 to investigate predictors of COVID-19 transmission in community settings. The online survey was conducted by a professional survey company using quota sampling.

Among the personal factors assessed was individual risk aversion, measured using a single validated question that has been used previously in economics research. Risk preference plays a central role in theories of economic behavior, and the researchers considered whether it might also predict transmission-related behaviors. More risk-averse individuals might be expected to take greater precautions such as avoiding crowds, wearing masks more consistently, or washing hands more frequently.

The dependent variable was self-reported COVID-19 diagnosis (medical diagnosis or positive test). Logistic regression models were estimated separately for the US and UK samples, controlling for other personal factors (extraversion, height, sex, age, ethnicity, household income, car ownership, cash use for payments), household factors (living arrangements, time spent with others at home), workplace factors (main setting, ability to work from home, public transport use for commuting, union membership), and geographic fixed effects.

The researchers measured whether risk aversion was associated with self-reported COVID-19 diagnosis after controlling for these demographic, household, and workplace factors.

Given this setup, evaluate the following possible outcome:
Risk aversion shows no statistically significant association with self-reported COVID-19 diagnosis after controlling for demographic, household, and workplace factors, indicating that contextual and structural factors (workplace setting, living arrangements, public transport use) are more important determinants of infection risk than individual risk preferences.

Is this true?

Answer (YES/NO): YES